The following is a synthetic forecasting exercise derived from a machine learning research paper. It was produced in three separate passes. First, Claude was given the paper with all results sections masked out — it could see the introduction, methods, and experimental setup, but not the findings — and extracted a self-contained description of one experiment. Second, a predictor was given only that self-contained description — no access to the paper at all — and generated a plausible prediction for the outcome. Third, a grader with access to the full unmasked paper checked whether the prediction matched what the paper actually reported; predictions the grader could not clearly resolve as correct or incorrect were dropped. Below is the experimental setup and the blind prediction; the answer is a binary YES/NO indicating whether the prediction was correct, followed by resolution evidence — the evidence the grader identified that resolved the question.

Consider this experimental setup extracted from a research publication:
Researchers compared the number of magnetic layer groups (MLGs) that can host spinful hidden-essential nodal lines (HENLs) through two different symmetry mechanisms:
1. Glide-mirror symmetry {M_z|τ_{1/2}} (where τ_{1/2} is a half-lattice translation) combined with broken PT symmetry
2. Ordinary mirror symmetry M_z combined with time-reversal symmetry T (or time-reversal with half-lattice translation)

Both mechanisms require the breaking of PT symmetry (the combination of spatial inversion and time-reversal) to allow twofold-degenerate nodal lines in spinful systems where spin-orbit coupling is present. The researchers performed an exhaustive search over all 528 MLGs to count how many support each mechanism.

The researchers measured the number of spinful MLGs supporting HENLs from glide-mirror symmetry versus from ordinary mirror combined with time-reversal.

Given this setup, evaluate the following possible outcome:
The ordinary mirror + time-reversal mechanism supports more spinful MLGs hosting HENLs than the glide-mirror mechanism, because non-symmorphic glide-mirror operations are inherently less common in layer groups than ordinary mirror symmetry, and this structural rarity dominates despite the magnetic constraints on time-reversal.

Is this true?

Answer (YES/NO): NO